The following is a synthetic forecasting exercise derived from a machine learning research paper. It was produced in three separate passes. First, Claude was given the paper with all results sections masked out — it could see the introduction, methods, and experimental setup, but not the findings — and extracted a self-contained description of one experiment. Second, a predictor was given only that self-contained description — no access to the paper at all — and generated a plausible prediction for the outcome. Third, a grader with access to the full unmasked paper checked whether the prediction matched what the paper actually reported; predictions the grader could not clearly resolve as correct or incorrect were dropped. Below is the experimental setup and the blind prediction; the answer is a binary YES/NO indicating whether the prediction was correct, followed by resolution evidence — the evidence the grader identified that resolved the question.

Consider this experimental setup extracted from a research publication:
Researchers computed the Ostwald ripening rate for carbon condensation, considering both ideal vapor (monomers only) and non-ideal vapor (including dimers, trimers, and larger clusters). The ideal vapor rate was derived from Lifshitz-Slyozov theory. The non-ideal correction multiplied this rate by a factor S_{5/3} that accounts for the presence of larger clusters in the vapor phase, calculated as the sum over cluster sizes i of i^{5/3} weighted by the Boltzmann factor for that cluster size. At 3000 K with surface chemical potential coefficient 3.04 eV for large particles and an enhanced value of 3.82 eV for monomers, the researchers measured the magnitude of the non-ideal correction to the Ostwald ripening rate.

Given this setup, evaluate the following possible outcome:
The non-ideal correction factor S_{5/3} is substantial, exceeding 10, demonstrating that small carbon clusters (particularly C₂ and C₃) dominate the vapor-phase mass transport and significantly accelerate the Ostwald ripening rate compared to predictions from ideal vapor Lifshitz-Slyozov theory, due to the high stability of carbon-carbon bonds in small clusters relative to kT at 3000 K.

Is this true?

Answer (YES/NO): NO